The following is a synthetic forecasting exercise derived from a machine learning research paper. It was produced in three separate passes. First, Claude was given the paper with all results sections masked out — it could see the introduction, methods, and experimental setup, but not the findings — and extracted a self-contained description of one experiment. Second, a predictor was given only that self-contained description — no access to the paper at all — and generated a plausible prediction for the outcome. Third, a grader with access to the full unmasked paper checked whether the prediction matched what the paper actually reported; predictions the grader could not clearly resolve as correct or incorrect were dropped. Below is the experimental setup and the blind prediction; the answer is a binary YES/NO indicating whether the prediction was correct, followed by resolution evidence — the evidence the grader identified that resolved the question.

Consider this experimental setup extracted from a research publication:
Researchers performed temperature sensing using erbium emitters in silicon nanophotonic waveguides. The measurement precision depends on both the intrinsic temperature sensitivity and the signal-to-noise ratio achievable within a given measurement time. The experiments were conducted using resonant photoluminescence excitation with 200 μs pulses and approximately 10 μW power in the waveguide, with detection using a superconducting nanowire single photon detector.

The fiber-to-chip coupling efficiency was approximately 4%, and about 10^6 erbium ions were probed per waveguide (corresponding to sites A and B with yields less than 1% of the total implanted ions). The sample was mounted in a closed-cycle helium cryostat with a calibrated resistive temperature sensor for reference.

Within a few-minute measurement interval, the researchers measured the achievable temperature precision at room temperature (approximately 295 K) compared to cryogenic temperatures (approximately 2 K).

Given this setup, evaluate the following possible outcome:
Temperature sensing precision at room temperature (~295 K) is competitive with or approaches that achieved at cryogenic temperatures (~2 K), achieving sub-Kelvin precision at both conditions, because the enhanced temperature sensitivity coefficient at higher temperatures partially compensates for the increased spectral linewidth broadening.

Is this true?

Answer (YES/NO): NO